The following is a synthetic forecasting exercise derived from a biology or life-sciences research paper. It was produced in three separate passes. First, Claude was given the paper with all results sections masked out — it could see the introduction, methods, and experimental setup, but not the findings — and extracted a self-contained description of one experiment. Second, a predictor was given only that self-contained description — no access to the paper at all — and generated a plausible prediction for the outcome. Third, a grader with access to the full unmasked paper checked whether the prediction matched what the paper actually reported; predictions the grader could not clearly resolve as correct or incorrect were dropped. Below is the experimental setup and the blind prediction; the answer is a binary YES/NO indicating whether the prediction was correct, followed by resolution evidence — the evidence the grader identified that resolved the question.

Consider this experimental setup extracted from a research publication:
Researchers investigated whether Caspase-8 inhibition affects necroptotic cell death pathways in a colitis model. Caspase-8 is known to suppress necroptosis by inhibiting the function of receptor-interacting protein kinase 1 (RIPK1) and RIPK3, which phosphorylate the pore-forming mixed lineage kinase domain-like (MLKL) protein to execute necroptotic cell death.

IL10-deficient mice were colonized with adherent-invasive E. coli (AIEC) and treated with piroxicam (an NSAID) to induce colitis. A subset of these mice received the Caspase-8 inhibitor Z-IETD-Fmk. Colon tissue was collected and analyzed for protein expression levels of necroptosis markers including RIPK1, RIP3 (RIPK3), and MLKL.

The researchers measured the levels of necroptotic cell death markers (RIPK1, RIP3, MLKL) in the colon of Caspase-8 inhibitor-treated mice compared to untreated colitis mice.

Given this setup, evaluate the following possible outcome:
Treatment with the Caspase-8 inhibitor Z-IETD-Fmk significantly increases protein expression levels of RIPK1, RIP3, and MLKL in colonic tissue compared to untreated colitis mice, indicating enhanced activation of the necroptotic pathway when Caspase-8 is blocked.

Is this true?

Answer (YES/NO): NO